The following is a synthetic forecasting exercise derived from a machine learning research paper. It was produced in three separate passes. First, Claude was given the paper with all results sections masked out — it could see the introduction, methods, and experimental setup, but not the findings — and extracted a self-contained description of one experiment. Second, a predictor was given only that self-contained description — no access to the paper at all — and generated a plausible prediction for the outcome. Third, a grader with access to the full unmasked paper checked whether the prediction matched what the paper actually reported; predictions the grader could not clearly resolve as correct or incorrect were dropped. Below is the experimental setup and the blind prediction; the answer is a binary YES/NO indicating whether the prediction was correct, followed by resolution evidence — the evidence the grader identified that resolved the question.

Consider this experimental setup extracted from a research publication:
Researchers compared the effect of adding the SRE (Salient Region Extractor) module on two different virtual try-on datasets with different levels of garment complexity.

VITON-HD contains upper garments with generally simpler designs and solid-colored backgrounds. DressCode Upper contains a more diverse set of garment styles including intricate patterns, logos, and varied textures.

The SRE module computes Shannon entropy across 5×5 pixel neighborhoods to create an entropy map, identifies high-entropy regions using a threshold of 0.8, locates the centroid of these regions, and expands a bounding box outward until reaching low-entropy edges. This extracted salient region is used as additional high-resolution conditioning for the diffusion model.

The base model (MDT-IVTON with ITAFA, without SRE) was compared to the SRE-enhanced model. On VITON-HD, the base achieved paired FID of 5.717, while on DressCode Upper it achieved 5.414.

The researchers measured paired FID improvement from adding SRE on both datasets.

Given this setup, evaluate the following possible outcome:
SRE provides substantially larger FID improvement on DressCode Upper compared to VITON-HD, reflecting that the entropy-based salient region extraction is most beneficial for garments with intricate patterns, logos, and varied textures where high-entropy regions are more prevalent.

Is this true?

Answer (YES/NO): NO